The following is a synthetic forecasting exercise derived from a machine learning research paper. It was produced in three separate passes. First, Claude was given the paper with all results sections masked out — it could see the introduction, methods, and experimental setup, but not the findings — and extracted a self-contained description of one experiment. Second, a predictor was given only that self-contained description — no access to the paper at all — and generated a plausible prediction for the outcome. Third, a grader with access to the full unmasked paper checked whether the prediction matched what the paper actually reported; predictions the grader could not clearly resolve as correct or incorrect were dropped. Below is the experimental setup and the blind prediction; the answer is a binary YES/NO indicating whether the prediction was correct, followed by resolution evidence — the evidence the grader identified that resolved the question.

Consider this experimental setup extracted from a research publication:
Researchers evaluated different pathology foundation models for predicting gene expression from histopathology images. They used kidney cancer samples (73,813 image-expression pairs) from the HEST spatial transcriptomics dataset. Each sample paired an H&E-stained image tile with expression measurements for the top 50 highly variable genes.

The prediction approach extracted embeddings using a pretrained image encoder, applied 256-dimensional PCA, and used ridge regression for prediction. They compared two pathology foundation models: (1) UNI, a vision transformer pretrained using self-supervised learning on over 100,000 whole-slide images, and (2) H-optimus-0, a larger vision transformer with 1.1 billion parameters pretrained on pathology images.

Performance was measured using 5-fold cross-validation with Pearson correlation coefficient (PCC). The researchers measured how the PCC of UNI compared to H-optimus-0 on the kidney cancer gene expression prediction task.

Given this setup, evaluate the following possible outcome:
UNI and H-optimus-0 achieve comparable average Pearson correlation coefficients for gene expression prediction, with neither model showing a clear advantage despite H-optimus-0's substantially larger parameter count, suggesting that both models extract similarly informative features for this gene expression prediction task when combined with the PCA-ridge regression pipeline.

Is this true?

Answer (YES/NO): NO